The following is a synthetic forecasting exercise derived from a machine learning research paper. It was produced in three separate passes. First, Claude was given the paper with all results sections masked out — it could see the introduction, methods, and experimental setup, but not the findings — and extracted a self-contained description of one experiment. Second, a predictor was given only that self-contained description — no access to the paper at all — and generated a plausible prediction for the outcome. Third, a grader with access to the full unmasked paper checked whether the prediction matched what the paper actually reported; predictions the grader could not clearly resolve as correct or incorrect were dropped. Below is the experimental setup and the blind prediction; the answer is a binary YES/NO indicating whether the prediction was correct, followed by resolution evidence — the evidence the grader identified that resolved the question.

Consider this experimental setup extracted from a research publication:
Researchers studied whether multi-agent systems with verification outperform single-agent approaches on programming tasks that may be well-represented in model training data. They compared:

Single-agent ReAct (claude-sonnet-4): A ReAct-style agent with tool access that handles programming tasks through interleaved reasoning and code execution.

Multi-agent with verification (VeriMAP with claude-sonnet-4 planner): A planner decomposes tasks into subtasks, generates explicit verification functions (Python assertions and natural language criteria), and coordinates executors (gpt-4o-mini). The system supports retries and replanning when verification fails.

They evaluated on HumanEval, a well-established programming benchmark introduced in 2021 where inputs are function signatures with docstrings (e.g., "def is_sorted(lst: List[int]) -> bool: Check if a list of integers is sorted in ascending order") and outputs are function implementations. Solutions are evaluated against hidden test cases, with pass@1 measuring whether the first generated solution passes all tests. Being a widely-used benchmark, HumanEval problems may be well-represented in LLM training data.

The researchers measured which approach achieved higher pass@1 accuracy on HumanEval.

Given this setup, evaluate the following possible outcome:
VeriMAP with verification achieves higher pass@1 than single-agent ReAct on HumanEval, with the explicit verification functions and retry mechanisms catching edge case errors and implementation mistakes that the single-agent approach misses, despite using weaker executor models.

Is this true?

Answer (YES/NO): NO